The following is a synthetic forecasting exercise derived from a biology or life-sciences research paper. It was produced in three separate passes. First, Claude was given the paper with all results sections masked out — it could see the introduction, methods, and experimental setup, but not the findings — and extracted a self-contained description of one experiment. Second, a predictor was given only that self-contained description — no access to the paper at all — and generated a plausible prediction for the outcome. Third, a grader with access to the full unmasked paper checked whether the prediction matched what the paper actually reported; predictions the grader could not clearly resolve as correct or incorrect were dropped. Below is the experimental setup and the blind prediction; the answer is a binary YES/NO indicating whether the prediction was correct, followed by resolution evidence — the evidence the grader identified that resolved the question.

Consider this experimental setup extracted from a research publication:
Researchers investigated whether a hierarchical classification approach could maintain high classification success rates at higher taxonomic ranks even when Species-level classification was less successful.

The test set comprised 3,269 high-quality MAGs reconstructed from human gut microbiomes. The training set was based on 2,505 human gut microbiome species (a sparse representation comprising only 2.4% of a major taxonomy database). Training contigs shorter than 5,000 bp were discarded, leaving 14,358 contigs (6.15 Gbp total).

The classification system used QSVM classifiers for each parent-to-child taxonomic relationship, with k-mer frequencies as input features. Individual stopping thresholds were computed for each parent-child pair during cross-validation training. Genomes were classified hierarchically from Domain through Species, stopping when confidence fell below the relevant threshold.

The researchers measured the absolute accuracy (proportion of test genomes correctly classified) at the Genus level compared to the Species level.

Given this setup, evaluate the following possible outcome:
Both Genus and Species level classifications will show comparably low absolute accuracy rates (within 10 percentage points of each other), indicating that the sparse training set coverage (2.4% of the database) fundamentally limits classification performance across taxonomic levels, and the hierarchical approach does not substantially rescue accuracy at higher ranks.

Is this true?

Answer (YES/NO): NO